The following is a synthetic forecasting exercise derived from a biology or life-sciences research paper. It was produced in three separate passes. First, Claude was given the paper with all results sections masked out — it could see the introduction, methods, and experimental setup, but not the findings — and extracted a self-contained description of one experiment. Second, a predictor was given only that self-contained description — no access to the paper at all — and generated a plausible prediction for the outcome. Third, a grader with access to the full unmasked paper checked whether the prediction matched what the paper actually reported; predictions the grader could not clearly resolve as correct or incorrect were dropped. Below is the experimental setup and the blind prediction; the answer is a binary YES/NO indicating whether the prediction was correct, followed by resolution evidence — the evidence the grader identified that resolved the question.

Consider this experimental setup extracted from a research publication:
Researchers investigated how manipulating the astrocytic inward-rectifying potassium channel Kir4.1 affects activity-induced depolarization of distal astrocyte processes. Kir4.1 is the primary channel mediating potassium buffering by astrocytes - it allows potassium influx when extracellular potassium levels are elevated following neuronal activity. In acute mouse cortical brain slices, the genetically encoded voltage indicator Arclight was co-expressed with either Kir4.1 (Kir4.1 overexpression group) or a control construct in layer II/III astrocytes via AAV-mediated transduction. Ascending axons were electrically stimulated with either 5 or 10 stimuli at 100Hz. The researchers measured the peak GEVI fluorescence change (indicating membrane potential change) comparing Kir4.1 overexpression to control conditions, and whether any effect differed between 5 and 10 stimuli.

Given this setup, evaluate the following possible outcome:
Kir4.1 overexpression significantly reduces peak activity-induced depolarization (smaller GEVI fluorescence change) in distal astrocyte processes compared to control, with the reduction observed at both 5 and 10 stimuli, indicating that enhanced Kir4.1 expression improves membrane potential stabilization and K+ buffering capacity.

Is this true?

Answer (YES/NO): YES